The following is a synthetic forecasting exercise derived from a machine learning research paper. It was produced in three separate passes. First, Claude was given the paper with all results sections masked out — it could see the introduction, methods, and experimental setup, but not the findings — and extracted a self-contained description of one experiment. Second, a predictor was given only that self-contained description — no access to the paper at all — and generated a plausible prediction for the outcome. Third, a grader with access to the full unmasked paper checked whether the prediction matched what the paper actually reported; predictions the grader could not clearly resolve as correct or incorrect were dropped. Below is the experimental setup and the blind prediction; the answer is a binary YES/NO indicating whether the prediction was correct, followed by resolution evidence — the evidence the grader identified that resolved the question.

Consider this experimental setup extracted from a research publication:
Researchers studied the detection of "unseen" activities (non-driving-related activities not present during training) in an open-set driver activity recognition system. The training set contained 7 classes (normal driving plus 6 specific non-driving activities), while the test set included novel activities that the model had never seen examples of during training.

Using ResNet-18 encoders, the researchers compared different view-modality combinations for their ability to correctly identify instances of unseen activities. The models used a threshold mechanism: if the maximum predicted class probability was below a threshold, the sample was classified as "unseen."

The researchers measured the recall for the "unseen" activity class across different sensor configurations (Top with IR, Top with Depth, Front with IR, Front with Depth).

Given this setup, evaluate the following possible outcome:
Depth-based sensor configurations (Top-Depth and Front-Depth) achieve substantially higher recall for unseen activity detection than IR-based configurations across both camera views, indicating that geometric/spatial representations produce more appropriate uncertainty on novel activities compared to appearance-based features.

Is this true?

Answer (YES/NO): NO